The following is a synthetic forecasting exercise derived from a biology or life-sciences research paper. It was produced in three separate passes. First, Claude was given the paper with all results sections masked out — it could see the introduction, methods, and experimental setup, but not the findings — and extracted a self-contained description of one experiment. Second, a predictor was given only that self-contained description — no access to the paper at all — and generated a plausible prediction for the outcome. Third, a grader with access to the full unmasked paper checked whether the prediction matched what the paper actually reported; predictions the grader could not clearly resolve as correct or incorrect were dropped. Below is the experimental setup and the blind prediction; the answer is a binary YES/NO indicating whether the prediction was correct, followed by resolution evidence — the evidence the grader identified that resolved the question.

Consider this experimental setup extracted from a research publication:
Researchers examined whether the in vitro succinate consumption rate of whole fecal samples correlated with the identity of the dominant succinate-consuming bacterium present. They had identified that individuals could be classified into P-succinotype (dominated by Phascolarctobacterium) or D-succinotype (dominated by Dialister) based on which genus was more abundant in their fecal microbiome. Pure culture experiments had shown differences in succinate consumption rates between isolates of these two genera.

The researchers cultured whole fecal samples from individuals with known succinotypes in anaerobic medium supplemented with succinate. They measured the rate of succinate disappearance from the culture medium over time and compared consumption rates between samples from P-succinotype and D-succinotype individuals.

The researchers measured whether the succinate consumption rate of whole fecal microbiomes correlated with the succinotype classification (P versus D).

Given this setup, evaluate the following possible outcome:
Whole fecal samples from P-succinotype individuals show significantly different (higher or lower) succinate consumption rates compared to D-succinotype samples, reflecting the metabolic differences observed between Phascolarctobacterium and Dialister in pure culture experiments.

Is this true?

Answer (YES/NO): YES